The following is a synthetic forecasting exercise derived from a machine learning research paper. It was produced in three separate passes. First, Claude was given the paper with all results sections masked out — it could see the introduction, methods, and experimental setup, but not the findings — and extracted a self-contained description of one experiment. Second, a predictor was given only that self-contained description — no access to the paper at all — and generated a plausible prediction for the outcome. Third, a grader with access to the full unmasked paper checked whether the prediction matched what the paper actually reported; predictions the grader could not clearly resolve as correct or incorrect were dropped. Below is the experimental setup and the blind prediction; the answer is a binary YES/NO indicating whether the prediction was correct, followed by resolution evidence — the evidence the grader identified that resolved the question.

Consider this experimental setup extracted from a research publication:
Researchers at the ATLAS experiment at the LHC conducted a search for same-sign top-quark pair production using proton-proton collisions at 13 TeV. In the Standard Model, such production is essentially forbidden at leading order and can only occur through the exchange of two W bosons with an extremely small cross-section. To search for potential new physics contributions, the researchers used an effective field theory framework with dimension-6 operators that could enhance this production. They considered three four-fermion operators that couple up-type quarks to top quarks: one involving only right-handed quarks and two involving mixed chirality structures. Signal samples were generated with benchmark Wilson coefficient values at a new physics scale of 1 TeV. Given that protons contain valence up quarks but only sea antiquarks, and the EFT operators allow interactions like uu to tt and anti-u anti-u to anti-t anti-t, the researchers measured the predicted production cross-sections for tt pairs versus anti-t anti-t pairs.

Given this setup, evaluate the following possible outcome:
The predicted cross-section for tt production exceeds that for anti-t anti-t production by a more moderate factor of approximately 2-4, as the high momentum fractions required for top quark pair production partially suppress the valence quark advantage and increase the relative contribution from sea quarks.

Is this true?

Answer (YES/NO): NO